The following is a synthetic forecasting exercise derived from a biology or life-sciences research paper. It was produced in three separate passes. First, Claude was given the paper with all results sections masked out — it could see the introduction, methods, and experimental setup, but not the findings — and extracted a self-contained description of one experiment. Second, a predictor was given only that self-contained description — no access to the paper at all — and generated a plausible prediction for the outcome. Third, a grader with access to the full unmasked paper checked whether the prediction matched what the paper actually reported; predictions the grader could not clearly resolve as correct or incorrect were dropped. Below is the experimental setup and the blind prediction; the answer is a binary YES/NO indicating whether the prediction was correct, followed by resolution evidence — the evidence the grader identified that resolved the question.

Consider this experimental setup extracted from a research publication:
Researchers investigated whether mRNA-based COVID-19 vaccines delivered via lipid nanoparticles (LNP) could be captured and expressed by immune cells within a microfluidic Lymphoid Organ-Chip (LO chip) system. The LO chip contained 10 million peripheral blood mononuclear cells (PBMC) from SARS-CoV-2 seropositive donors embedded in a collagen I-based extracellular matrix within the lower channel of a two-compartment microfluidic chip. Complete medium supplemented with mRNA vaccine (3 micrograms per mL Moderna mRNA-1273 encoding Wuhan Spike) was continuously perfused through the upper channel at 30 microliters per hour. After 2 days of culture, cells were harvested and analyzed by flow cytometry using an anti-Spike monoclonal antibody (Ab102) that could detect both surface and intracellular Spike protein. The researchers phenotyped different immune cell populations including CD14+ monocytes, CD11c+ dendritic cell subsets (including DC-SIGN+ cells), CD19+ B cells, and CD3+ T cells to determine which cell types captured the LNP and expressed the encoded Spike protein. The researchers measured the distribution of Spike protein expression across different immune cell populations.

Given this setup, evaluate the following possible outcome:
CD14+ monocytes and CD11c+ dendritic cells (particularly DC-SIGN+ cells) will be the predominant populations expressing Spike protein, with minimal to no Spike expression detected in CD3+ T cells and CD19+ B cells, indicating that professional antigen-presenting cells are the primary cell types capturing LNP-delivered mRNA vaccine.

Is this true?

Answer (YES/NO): NO